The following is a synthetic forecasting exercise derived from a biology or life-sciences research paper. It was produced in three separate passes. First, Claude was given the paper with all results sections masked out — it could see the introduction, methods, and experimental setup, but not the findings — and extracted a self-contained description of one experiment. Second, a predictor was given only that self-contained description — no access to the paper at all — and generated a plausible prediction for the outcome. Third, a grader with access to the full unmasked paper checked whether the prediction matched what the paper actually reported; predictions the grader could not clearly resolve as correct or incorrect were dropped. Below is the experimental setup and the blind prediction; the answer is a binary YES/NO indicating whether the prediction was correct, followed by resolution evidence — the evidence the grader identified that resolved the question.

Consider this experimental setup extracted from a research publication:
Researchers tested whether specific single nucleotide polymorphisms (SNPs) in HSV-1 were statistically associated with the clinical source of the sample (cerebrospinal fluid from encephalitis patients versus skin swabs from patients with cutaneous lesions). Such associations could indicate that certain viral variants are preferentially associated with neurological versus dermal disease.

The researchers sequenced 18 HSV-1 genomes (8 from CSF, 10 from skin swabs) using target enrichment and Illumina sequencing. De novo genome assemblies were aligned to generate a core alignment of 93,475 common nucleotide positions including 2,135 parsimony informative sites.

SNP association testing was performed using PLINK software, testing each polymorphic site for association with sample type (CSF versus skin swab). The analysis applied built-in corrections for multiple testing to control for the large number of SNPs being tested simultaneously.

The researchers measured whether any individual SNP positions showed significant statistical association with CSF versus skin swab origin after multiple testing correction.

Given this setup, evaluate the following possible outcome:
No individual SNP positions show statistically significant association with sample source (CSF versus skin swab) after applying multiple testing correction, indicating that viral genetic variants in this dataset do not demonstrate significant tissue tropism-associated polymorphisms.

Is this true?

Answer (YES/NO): YES